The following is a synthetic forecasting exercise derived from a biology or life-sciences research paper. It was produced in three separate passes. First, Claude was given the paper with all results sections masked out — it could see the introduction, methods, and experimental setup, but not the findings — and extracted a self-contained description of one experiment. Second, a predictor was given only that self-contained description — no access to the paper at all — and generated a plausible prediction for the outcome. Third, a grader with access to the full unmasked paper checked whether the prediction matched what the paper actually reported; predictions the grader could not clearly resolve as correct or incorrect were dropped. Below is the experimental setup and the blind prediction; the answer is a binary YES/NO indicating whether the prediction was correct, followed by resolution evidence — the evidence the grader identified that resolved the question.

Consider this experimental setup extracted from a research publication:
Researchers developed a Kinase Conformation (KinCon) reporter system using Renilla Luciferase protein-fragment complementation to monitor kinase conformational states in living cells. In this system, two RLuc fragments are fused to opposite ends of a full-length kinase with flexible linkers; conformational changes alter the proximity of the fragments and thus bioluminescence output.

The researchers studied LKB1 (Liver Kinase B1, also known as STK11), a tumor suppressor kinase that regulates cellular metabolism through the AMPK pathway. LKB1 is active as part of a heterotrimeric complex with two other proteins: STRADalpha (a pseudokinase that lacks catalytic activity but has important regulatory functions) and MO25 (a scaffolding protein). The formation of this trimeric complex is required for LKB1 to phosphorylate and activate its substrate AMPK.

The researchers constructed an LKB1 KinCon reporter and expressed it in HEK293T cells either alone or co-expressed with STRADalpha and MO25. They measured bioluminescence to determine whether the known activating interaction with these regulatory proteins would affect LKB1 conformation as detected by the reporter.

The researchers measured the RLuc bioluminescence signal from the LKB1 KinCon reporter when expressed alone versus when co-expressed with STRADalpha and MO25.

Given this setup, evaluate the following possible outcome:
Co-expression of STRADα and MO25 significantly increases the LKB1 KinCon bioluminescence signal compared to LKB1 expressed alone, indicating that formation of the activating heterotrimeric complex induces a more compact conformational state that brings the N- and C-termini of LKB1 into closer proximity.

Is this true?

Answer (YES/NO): YES